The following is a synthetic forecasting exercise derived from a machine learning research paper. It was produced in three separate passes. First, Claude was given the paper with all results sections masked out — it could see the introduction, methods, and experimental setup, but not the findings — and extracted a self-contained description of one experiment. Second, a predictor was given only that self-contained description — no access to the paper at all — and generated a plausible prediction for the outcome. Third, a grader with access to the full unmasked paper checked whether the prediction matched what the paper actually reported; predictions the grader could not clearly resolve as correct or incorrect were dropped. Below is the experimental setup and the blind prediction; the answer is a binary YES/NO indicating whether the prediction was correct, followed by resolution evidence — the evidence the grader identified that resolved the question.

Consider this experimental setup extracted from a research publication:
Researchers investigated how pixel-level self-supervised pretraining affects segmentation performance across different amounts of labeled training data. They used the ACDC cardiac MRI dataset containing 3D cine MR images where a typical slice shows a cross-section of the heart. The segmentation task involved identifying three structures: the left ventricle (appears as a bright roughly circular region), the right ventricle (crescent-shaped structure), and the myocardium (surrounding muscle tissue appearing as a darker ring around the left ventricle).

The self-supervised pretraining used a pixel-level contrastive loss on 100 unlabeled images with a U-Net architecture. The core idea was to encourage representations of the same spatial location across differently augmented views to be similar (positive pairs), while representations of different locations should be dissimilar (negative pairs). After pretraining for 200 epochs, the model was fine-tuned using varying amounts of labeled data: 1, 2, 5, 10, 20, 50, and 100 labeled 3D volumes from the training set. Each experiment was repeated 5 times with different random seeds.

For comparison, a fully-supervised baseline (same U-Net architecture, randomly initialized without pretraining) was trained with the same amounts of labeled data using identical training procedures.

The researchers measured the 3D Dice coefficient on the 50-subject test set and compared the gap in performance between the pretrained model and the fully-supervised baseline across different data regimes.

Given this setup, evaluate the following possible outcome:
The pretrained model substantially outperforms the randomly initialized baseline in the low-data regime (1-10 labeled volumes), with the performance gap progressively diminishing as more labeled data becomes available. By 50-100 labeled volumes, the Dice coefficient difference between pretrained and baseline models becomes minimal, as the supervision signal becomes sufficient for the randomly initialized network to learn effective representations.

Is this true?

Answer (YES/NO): YES